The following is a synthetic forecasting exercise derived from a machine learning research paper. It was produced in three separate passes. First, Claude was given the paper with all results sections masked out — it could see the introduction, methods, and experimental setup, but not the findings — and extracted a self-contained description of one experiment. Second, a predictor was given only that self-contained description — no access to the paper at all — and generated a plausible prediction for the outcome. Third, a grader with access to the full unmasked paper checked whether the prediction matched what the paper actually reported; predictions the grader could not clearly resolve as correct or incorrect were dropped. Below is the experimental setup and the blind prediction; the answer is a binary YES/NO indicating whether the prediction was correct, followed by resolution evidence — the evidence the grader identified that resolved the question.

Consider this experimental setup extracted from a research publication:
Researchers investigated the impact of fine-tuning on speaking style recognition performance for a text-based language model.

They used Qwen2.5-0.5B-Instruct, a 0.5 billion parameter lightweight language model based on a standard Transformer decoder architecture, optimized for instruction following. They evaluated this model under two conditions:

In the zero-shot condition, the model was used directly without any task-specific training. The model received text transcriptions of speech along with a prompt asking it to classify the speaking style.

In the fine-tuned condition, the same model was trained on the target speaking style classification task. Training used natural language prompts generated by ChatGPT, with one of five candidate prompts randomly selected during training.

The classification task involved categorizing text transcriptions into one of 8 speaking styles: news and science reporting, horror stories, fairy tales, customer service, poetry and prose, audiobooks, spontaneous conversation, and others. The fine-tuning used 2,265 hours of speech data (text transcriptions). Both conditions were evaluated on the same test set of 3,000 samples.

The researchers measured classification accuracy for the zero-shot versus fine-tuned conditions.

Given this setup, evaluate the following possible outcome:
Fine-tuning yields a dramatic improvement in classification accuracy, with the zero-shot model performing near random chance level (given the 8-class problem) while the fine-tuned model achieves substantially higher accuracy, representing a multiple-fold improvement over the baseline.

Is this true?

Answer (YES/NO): NO